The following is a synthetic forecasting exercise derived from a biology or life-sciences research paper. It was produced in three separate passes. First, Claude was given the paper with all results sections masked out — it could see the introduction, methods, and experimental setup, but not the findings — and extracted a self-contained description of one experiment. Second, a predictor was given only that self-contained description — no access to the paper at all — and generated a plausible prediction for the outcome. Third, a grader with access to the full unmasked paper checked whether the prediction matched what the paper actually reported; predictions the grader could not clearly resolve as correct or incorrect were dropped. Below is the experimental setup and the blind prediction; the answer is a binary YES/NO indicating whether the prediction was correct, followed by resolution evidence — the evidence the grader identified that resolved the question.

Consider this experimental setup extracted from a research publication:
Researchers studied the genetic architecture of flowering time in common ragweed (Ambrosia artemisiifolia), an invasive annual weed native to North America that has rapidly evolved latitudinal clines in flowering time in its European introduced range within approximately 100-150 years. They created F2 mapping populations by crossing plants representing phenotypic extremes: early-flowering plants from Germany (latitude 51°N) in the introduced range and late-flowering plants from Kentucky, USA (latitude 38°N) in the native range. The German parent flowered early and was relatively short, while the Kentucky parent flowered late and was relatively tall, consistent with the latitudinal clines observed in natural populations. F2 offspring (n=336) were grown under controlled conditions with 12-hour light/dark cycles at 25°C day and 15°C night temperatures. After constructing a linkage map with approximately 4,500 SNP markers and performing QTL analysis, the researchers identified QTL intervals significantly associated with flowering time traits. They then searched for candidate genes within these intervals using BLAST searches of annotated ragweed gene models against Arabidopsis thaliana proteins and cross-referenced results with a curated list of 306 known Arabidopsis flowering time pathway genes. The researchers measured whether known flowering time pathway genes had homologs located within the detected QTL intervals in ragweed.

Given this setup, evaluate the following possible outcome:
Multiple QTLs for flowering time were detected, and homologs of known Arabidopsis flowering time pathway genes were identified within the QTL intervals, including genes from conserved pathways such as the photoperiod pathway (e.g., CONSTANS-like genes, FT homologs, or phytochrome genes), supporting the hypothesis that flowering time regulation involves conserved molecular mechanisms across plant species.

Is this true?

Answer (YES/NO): YES